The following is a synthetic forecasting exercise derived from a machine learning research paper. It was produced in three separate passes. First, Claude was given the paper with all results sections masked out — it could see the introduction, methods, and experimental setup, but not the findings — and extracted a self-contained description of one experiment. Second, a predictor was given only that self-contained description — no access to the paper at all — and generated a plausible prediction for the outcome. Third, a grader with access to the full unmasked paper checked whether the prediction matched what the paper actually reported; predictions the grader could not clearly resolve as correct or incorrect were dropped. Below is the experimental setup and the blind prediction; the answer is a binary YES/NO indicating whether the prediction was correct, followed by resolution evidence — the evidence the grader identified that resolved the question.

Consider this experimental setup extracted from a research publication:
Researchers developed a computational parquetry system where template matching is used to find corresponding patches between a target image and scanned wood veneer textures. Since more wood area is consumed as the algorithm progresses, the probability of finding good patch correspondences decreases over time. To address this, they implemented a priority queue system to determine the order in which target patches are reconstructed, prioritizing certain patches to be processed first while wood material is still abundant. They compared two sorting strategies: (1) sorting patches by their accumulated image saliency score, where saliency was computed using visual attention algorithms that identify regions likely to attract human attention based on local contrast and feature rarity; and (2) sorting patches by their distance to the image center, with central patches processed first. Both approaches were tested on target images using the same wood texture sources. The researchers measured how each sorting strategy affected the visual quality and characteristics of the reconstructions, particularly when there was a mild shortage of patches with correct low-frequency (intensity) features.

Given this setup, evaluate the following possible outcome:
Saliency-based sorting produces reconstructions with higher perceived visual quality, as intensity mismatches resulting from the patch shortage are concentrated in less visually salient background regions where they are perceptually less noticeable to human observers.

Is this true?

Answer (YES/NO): NO